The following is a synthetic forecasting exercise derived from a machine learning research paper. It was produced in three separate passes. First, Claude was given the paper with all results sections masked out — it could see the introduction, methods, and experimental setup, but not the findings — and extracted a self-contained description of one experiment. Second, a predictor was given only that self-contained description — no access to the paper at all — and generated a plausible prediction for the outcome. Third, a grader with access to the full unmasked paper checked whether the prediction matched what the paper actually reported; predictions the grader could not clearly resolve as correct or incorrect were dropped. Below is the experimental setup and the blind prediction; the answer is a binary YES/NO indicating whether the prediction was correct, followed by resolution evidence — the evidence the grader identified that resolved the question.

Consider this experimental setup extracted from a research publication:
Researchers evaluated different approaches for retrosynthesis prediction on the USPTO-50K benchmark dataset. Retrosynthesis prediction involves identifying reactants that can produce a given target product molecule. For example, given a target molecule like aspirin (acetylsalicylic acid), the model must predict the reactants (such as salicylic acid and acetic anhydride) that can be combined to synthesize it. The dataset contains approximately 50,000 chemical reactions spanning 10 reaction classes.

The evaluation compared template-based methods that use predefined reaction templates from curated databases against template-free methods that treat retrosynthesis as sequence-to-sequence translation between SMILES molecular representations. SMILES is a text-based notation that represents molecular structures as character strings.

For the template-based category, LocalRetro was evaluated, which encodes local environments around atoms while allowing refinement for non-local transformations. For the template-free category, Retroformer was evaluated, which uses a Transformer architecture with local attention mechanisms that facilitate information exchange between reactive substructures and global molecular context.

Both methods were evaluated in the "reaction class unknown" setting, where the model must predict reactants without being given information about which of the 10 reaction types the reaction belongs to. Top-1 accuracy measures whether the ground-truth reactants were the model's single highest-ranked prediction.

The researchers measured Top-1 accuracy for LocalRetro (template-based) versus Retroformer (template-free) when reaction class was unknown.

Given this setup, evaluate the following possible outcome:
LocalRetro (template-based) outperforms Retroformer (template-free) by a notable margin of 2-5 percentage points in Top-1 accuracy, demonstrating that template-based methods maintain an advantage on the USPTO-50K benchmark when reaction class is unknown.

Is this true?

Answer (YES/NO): NO